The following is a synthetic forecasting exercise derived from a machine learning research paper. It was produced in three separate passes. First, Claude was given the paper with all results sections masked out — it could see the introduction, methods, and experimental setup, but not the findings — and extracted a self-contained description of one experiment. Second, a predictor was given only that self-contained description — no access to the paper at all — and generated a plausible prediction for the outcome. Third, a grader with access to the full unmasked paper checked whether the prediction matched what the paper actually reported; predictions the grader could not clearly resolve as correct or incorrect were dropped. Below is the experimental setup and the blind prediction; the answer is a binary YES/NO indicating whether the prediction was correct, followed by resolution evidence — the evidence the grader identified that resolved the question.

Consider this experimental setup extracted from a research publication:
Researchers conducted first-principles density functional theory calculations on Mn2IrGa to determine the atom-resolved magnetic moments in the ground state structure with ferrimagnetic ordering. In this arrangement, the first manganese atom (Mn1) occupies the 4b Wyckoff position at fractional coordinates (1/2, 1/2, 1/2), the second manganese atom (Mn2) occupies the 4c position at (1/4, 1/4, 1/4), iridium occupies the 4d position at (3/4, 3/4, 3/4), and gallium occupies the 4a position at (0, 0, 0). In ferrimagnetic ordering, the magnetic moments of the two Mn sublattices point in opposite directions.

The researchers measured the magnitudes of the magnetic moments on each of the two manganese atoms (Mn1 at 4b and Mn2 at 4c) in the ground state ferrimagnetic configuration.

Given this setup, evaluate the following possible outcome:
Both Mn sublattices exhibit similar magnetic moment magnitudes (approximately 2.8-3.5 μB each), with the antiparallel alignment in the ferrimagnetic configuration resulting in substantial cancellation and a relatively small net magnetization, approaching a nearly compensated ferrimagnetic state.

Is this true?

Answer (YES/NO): NO